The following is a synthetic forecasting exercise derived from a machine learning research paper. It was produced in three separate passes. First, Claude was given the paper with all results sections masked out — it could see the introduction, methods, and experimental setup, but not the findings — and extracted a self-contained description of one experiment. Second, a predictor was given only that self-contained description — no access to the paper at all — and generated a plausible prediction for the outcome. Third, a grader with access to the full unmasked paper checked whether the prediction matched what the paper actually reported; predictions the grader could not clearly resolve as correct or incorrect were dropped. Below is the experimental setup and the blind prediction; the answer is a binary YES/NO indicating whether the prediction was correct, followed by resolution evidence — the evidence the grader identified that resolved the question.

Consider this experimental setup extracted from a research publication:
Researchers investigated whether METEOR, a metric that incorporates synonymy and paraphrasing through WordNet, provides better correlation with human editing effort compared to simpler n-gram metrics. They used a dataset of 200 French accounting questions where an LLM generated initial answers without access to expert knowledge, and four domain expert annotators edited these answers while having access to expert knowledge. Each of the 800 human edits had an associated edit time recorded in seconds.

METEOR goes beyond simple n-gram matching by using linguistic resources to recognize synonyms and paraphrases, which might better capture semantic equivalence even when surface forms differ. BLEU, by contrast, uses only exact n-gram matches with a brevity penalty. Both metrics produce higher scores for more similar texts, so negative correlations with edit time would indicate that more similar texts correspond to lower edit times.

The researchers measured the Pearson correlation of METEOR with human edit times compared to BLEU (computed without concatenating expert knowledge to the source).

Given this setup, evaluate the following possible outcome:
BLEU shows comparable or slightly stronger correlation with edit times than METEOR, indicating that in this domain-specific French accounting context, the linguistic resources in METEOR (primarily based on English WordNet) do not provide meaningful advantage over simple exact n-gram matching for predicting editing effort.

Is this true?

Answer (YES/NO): YES